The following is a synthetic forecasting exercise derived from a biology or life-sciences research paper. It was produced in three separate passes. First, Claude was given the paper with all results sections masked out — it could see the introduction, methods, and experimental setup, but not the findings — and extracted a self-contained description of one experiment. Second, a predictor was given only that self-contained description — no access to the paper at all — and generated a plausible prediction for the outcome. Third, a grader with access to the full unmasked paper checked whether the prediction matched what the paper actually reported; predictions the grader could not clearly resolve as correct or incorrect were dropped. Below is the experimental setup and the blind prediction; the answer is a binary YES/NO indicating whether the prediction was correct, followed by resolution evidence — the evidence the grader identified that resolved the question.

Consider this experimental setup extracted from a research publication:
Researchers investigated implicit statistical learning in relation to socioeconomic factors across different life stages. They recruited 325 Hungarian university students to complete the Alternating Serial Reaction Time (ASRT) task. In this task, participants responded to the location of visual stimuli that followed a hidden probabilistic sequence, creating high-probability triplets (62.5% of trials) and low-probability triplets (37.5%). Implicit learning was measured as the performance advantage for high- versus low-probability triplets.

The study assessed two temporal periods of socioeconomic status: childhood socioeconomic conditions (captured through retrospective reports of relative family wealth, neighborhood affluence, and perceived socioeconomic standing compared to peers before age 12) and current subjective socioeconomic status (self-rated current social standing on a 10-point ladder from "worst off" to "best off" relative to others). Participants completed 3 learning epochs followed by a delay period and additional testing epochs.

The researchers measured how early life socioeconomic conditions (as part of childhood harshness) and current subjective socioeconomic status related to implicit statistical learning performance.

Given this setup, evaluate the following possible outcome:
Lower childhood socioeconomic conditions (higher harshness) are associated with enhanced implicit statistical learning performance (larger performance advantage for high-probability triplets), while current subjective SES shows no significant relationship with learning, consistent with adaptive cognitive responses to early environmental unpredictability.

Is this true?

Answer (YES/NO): NO